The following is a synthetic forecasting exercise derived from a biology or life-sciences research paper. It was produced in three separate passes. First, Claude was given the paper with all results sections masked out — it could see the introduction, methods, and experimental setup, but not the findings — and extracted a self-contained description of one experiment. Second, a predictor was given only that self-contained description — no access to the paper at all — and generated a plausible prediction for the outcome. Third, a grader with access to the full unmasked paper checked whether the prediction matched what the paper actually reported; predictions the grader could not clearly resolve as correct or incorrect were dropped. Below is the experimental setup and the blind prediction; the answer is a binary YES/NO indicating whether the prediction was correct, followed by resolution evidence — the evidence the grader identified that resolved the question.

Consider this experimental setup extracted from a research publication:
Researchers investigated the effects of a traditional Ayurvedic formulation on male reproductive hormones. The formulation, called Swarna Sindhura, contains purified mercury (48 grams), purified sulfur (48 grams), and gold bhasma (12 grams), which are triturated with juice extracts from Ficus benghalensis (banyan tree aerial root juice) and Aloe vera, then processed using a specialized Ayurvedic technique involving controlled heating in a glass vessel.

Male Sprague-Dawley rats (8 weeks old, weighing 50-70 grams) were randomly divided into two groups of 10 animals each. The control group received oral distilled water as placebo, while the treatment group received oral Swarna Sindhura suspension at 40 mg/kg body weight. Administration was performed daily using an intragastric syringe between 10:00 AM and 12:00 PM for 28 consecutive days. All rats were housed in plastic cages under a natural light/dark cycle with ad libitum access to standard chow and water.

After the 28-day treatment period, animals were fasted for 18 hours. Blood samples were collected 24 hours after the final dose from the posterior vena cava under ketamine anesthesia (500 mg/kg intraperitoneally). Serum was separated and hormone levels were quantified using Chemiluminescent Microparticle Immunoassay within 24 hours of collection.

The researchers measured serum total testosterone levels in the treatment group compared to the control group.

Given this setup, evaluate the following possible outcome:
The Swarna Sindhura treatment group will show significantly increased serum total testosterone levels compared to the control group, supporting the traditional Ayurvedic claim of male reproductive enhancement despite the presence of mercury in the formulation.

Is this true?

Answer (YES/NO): NO